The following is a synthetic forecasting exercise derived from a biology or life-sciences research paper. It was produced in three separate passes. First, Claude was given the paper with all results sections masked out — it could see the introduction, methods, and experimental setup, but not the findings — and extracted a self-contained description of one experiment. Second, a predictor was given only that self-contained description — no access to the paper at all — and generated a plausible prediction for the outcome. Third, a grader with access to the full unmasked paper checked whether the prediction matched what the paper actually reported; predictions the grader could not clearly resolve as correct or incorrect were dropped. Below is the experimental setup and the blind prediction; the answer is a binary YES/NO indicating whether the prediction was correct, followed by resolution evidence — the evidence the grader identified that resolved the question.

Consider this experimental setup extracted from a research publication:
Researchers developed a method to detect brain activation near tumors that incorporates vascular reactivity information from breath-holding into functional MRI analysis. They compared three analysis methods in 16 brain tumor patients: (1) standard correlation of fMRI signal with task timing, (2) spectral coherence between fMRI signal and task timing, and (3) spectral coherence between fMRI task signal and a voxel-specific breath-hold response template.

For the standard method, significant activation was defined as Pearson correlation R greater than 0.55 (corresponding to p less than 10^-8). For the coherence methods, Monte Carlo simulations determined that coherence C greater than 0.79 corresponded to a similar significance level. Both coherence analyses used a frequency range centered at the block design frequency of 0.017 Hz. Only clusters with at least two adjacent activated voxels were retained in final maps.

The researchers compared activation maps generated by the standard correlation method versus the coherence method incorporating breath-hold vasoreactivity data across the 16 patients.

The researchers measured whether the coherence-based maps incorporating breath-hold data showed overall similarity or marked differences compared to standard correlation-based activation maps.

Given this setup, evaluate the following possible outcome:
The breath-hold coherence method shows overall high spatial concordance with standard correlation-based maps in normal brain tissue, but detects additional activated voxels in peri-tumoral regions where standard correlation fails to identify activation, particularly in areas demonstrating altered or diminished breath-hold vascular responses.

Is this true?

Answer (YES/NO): YES